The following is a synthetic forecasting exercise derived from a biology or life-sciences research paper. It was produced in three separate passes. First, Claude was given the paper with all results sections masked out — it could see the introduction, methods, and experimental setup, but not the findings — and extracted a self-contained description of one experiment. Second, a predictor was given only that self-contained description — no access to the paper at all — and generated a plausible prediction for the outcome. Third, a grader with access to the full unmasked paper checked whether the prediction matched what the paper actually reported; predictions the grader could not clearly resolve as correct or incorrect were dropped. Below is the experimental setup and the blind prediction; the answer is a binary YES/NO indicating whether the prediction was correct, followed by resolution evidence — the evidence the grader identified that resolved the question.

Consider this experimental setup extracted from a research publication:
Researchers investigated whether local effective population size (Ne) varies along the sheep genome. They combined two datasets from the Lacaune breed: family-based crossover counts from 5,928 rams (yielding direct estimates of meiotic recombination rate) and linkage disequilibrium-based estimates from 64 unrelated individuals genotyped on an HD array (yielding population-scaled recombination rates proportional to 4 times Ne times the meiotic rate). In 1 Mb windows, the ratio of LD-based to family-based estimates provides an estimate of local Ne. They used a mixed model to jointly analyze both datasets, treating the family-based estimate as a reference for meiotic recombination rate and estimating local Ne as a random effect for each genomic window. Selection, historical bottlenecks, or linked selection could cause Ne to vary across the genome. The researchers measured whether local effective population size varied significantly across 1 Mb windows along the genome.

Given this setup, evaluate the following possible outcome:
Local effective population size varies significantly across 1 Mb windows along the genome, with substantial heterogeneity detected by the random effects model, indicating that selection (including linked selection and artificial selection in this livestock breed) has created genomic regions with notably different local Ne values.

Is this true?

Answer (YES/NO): YES